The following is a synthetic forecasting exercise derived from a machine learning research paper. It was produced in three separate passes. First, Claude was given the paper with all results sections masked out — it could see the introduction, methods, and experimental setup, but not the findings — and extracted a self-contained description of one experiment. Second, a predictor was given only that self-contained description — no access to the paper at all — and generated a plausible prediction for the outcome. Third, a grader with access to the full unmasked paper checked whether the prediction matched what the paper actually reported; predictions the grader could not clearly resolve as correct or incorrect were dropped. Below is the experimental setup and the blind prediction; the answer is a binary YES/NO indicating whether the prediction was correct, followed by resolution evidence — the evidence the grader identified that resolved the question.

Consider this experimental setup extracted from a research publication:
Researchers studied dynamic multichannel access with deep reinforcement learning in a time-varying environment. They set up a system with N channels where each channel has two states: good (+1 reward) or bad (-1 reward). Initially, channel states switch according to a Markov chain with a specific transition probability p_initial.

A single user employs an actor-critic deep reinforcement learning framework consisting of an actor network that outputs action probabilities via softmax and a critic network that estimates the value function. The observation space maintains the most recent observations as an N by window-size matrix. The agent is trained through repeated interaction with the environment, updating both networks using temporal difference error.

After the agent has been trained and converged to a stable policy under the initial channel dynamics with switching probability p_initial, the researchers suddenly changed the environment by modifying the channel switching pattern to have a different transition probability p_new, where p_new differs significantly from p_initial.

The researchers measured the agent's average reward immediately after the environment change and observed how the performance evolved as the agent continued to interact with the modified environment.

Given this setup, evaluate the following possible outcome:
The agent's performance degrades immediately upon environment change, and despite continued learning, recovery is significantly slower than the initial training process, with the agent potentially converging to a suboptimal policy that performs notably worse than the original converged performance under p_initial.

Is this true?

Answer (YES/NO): NO